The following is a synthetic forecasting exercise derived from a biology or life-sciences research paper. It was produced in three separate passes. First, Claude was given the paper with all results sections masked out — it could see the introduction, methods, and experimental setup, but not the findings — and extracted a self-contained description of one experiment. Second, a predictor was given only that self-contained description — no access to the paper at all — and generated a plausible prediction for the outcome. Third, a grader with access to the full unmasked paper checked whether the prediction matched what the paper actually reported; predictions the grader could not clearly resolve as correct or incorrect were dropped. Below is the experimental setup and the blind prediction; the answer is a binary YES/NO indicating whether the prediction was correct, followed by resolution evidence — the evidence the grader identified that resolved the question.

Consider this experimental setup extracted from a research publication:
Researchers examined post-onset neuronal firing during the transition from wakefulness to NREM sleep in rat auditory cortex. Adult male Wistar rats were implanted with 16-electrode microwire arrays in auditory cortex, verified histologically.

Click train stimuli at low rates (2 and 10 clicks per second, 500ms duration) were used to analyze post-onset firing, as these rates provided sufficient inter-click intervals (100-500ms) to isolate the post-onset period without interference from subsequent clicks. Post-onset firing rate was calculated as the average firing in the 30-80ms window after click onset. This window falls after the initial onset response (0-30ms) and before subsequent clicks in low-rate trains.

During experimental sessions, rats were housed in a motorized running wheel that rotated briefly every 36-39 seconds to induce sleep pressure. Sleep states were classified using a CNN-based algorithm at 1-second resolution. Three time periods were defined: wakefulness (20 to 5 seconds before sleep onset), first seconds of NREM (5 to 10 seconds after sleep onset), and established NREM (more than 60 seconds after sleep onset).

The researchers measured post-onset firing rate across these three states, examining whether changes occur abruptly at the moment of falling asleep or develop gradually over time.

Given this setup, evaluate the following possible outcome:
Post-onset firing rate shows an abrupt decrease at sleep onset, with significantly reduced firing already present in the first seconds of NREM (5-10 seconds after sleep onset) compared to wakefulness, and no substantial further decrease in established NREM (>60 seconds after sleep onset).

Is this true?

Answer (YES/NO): YES